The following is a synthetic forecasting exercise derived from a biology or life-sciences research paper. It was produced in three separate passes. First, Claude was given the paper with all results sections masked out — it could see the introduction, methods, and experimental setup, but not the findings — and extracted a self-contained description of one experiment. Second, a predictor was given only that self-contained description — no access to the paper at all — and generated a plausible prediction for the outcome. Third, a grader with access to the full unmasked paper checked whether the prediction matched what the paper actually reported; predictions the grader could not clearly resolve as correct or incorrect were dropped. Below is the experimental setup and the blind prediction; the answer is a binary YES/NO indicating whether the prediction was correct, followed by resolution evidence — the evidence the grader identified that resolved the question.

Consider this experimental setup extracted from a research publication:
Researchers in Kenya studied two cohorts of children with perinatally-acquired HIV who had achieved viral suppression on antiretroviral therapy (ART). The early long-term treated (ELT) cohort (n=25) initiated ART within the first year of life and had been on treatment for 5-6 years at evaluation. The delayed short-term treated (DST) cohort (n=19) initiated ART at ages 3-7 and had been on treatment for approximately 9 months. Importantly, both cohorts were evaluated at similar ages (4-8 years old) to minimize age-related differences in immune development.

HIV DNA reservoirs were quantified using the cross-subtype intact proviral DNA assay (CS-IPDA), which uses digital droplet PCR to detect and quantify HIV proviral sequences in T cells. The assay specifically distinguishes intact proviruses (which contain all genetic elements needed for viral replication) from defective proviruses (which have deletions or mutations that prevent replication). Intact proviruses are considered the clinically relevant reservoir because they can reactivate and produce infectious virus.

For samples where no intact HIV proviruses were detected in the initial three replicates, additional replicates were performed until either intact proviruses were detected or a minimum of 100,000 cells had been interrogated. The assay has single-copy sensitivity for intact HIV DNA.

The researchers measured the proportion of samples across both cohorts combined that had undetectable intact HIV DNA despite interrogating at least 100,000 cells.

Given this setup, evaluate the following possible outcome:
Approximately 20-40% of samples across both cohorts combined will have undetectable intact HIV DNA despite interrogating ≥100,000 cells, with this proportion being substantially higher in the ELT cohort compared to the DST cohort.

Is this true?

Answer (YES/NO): NO